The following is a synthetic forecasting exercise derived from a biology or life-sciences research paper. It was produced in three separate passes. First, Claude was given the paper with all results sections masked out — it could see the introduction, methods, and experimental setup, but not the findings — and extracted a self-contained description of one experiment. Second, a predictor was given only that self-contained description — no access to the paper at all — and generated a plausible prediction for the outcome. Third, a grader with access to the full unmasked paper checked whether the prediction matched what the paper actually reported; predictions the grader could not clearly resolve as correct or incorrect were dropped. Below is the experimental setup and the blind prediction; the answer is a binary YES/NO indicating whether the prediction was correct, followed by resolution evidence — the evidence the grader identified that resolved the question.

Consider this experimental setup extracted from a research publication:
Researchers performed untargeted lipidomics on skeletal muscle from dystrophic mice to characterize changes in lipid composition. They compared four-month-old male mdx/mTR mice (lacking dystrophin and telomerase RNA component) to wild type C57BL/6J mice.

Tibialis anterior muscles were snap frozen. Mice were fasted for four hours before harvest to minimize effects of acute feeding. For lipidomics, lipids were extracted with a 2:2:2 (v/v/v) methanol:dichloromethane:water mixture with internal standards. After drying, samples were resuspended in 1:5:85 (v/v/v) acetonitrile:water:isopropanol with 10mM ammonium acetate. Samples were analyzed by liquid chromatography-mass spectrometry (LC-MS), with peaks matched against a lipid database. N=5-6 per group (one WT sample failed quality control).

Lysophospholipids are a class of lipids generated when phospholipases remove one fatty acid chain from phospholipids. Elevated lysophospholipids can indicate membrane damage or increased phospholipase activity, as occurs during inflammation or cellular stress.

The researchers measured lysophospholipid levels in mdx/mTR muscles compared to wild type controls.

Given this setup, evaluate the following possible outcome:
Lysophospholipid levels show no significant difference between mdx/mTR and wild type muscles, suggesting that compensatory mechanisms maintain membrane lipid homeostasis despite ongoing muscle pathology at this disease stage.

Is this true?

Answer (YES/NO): YES